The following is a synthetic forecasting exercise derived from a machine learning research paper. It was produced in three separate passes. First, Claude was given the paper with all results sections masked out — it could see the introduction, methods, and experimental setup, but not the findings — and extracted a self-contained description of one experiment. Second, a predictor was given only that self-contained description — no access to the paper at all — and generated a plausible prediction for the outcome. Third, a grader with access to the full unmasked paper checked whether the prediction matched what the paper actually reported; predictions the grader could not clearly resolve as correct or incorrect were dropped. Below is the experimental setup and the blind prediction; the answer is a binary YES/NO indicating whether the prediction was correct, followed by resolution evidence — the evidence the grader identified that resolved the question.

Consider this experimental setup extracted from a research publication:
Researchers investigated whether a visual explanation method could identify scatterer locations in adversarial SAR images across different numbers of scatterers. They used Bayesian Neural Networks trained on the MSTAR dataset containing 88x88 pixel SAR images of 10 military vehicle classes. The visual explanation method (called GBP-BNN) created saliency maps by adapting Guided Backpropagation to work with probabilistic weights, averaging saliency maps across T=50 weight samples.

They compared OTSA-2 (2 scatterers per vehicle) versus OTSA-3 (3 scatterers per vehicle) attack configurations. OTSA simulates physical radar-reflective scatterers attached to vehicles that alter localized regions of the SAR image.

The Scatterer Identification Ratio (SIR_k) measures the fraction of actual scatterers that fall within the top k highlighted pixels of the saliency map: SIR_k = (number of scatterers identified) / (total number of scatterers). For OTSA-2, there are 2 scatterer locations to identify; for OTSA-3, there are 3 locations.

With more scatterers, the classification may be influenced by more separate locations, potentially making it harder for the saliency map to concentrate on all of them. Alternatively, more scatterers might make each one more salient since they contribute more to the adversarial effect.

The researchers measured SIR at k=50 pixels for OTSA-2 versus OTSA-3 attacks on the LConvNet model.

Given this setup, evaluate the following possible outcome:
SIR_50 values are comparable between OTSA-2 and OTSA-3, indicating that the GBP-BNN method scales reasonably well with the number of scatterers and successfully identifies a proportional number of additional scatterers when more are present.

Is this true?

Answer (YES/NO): NO